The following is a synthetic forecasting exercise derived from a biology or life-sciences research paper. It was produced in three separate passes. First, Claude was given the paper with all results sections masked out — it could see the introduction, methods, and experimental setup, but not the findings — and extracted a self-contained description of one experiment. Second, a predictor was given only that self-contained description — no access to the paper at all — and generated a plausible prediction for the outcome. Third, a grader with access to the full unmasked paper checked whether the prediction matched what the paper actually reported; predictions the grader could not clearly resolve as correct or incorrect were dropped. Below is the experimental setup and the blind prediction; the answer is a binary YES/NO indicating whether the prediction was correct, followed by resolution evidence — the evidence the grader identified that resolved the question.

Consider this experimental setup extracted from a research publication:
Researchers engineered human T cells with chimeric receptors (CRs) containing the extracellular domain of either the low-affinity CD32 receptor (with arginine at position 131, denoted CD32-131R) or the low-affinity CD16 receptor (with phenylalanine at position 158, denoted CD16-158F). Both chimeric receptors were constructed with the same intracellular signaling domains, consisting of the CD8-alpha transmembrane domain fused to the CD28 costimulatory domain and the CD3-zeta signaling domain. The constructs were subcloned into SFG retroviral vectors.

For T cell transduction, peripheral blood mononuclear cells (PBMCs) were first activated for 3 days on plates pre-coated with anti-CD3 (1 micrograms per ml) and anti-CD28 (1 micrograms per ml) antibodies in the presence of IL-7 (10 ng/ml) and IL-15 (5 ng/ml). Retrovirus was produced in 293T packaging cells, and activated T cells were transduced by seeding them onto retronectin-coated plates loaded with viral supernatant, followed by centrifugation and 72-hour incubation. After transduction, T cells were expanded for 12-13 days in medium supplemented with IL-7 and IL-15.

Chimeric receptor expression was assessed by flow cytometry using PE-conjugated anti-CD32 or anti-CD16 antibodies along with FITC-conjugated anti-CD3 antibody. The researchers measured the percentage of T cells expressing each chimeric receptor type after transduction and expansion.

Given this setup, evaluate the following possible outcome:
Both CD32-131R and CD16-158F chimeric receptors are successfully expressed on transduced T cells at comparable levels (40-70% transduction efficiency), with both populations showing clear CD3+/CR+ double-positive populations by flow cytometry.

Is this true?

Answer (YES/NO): NO